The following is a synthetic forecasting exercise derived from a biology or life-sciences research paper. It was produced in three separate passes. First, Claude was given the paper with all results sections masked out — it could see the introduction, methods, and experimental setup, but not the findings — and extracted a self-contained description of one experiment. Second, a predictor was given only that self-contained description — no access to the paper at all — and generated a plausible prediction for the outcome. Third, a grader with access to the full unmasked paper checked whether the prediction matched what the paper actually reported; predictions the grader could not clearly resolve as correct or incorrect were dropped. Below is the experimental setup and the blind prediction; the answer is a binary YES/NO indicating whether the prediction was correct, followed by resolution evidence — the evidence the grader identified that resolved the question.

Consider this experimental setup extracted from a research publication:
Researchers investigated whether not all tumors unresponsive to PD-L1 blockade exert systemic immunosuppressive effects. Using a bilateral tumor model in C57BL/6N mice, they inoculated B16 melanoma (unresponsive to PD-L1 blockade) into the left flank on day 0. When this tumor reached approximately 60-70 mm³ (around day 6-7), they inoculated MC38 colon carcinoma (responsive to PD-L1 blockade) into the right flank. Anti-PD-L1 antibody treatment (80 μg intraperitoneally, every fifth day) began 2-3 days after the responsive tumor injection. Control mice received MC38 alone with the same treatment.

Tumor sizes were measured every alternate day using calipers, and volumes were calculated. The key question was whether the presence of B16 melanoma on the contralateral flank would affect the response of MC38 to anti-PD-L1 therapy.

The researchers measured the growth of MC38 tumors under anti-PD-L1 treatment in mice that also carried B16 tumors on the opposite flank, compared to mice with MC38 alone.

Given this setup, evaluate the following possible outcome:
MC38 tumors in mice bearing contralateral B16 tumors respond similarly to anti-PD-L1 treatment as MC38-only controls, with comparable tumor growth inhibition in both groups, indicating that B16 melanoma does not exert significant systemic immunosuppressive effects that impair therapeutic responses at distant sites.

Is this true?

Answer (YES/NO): YES